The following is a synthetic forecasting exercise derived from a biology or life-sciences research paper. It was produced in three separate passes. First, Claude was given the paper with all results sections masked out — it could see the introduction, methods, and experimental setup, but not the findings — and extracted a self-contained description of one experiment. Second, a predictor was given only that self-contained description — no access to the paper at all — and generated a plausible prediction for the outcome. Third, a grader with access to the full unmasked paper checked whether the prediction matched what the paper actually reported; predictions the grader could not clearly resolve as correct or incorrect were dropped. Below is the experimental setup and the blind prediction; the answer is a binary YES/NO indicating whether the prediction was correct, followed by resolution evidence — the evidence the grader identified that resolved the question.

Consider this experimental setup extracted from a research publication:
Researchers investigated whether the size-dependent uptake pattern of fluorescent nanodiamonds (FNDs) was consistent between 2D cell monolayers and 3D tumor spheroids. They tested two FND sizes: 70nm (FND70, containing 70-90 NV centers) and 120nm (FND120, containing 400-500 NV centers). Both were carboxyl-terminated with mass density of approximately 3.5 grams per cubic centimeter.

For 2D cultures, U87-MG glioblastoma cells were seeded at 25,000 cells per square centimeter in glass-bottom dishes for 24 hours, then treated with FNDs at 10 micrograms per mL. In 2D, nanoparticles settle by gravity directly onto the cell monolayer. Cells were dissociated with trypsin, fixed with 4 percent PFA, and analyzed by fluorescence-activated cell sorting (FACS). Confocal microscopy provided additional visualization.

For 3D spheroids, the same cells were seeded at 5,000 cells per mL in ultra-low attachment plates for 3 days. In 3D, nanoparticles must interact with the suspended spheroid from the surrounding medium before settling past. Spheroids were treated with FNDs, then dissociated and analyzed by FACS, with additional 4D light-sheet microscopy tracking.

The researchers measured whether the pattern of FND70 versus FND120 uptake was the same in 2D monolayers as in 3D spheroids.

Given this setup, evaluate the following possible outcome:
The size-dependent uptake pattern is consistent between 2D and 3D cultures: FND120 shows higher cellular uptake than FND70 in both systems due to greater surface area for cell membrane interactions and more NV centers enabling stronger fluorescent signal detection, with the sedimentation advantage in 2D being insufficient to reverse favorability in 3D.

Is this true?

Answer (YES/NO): NO